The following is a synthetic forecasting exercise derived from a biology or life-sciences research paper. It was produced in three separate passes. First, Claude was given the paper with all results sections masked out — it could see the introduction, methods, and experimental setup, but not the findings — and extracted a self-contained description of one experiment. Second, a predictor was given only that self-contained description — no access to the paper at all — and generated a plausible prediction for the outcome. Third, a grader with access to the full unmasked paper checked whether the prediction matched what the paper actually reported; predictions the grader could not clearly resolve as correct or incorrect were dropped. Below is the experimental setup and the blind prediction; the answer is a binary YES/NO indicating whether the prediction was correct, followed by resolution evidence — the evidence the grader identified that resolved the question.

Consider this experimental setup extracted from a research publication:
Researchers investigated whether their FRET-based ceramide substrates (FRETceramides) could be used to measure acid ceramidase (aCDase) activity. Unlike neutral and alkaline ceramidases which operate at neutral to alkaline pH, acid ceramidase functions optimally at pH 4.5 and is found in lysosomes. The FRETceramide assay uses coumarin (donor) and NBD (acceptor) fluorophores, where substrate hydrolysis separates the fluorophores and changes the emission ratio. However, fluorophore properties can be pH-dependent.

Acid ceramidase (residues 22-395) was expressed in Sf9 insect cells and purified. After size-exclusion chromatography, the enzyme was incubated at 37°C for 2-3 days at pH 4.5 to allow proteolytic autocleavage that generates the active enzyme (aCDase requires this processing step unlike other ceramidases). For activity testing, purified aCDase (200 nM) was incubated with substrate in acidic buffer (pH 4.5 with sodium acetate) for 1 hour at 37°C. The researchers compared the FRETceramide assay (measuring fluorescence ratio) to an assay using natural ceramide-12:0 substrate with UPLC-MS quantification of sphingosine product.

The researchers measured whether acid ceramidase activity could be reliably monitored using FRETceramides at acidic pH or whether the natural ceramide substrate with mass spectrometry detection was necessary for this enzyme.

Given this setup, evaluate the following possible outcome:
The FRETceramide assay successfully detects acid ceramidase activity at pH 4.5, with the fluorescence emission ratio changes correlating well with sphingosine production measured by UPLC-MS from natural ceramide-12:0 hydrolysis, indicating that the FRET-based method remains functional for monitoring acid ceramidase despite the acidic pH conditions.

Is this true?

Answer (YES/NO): NO